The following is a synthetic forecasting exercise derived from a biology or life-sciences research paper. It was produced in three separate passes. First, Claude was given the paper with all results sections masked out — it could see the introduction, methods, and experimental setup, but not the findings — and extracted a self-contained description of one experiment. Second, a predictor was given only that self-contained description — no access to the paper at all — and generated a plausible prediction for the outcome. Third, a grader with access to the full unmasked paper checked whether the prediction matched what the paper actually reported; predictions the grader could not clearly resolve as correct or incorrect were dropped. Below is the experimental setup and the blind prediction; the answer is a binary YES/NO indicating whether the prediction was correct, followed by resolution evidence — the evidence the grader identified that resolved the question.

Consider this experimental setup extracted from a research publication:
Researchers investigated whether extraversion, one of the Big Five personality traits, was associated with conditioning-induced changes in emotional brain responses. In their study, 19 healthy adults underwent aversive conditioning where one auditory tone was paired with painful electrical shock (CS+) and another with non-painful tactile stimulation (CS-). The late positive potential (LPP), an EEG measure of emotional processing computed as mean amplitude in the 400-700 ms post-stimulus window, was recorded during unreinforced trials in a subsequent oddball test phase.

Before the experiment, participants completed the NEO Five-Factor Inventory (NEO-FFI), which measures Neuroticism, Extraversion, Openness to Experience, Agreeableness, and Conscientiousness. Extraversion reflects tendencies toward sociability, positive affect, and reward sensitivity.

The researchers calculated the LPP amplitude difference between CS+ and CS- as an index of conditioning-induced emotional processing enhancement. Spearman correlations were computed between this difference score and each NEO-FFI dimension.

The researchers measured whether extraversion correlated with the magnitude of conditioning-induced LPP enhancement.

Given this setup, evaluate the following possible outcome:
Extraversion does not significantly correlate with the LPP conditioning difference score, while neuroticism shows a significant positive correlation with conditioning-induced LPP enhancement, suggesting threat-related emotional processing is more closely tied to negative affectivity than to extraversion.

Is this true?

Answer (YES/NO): NO